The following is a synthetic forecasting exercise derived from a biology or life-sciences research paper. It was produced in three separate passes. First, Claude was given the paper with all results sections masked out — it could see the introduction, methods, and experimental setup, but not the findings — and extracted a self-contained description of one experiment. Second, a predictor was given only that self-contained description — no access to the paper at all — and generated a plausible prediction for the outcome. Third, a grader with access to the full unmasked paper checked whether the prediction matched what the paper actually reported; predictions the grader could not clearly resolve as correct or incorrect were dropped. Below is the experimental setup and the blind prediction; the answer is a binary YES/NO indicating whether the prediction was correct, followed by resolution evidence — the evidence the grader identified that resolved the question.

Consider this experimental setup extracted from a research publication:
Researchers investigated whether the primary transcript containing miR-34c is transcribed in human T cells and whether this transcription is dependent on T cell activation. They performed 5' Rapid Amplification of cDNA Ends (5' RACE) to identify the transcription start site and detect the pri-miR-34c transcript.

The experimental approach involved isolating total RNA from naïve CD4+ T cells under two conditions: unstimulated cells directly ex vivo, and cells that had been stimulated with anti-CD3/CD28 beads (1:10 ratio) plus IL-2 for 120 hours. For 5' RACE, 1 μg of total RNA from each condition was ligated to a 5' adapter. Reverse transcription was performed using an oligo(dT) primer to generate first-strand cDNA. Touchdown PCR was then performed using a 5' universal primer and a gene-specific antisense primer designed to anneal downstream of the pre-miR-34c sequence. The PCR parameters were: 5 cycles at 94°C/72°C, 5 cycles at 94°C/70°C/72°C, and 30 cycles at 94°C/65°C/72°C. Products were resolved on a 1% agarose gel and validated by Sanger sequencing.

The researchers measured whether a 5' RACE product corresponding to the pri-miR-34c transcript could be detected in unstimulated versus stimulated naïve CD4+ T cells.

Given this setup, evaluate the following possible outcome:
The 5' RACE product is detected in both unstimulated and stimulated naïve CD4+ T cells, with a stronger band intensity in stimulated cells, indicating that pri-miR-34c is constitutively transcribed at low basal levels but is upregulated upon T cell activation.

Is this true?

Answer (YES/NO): NO